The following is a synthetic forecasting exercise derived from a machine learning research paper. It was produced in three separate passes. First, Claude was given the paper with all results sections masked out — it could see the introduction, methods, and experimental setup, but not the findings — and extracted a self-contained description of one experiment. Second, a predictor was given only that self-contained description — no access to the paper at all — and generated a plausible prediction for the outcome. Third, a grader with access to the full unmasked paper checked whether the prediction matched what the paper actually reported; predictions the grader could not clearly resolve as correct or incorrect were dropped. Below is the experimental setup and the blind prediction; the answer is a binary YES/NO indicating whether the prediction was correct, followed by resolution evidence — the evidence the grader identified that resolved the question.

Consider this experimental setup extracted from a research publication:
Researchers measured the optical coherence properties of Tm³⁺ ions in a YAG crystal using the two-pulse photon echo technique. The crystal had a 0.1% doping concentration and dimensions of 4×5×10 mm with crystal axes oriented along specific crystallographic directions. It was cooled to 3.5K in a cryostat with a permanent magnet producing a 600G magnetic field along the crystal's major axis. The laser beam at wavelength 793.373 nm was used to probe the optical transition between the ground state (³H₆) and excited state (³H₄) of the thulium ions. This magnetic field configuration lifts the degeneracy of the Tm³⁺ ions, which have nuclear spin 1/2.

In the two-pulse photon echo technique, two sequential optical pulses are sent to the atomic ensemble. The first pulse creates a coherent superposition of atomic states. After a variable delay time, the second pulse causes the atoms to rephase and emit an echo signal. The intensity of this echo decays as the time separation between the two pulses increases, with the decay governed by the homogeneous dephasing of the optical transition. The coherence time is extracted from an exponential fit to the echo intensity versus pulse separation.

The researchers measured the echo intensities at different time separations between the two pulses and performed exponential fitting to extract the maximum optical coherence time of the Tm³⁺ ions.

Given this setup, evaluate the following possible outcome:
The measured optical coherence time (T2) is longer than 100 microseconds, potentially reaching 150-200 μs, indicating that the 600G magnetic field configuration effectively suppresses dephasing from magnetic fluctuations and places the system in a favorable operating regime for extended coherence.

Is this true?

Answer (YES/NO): NO